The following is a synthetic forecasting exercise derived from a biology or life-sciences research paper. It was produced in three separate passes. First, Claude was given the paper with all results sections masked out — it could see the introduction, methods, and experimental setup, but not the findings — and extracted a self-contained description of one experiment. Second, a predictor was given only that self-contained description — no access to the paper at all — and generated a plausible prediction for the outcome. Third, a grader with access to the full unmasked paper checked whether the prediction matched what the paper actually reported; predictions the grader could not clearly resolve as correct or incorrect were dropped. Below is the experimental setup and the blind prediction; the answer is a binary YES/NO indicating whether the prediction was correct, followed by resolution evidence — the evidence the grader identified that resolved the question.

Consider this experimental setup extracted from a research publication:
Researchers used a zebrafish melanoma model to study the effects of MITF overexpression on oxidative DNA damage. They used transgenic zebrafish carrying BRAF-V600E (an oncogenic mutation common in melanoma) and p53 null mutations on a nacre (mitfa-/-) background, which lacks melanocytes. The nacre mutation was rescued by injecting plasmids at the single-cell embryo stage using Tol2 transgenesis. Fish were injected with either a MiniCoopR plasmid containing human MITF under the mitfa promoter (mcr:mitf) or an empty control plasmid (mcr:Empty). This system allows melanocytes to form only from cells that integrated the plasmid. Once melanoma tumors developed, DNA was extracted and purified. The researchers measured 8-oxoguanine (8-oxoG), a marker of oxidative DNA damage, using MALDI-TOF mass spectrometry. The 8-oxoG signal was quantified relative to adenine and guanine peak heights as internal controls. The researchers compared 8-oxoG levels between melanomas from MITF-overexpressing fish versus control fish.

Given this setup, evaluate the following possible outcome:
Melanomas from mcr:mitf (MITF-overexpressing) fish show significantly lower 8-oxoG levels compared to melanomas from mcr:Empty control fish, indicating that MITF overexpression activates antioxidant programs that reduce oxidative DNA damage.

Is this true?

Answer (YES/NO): YES